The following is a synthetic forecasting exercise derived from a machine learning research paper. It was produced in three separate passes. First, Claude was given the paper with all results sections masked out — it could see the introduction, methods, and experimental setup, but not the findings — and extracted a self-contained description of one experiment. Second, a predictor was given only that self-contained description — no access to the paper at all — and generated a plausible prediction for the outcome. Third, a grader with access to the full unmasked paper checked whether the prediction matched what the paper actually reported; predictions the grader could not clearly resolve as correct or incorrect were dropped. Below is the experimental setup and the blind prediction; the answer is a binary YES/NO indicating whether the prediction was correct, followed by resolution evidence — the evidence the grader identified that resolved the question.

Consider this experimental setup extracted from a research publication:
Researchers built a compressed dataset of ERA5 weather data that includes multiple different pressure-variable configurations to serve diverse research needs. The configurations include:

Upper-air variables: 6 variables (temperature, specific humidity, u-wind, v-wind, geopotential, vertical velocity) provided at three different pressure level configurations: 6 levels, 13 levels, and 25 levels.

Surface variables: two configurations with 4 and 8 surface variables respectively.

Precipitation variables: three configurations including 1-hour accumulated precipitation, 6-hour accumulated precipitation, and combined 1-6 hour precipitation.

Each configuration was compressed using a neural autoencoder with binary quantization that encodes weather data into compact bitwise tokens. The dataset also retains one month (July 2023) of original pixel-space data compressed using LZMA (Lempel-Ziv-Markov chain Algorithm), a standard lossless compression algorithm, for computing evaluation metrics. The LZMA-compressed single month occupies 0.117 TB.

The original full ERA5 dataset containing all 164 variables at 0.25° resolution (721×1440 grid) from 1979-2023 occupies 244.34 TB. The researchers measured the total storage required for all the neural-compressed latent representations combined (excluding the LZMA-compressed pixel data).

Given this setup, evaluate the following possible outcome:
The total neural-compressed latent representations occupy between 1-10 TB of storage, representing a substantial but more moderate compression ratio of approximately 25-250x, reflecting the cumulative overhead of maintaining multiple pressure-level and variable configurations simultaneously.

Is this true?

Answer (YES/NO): NO